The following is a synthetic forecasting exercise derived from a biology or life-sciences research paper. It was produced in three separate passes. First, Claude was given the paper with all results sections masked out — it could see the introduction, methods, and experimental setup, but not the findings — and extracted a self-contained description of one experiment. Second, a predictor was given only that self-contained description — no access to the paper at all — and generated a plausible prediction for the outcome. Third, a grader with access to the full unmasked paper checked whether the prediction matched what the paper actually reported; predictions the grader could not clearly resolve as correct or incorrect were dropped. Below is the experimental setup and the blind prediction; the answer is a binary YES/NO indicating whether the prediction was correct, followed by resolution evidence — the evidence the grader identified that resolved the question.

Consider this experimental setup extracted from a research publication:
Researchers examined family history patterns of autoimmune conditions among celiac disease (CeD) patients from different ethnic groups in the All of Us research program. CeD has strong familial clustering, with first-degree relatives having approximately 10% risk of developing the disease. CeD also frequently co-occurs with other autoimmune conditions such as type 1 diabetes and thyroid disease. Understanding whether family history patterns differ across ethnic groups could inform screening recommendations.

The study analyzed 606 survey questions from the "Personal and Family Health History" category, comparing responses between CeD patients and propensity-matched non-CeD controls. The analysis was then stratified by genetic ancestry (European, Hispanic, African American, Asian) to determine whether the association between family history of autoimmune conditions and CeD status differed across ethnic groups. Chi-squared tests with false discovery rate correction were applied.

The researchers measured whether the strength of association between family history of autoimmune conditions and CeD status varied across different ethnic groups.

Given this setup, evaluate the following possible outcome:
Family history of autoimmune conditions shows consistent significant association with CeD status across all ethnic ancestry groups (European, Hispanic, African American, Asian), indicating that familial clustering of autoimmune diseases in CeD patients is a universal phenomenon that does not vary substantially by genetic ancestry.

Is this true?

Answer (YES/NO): NO